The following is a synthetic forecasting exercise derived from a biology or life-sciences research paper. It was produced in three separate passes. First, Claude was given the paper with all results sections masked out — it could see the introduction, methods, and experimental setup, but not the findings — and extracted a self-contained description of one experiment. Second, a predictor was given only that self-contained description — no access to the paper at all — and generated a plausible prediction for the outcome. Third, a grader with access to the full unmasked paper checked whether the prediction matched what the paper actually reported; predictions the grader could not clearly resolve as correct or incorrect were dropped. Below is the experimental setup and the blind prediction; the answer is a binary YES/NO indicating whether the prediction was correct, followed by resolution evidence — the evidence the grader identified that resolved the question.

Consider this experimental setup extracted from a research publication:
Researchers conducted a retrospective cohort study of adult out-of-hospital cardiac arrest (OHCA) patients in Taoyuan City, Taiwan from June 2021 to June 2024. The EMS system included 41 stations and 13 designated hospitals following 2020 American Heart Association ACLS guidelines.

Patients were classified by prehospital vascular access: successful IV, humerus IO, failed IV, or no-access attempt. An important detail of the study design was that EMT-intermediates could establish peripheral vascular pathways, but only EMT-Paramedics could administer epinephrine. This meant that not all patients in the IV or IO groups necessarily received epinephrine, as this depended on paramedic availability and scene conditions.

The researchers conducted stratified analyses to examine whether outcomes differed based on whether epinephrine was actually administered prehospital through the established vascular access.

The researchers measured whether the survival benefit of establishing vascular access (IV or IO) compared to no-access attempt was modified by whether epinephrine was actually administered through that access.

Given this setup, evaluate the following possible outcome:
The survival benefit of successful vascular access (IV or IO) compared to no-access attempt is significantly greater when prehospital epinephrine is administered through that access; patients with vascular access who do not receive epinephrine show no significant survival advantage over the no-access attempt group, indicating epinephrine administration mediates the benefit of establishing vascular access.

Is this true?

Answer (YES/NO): NO